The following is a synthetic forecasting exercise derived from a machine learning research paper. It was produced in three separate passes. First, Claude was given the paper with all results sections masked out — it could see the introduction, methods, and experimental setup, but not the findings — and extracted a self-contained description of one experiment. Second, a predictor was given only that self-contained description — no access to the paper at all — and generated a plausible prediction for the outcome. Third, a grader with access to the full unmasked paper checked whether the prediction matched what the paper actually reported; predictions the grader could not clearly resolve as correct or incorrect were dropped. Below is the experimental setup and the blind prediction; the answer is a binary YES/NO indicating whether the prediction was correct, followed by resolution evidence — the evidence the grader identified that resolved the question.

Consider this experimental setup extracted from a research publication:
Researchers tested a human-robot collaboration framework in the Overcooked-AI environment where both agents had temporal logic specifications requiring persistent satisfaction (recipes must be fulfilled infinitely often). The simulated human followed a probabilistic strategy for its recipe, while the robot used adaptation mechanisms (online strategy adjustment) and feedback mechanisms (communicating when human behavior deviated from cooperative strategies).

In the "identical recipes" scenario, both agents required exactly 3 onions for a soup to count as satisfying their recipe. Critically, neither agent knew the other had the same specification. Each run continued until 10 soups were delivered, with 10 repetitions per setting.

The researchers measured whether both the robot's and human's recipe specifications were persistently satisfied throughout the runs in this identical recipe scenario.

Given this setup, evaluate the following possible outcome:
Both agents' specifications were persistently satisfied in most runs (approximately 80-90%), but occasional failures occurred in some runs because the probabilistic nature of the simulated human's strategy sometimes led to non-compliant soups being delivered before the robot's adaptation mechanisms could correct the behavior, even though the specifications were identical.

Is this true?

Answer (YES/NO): NO